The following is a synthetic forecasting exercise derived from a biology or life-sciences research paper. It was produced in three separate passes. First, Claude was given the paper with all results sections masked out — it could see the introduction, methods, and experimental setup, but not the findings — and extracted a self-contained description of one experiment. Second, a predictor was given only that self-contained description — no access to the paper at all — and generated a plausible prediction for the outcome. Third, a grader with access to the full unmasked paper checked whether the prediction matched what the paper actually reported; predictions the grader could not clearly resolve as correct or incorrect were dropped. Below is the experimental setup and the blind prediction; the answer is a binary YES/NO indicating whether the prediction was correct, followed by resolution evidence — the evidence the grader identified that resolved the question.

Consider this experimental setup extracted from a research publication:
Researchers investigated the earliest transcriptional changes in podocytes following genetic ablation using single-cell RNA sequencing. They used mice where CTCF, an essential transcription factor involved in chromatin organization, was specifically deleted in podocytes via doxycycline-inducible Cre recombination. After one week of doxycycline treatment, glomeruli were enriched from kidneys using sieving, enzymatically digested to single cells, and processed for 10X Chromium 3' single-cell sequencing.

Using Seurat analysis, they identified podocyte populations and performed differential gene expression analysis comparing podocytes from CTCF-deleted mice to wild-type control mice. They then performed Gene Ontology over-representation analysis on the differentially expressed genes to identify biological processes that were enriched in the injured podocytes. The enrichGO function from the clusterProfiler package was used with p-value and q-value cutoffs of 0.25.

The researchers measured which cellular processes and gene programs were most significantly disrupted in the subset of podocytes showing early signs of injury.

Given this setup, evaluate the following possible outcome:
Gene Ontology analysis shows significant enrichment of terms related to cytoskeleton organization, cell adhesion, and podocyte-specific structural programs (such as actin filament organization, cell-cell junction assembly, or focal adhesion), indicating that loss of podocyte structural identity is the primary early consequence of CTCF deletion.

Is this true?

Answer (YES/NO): NO